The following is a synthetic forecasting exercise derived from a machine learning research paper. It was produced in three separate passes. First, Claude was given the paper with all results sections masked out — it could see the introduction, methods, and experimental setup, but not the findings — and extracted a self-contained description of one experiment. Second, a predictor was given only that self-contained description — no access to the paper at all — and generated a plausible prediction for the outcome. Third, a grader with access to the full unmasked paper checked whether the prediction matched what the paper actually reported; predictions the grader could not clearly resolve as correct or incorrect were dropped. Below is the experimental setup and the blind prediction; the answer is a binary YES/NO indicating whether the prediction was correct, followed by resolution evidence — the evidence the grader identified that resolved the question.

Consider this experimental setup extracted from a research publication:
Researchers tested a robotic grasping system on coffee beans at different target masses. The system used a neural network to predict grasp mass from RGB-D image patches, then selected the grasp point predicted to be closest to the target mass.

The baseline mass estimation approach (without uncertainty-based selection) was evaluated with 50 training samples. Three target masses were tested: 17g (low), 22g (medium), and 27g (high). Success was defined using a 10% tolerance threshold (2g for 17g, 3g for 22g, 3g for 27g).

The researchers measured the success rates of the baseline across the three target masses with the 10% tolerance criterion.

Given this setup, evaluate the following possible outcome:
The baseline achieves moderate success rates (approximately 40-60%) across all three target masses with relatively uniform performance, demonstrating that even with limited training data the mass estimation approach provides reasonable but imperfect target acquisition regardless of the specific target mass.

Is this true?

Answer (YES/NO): NO